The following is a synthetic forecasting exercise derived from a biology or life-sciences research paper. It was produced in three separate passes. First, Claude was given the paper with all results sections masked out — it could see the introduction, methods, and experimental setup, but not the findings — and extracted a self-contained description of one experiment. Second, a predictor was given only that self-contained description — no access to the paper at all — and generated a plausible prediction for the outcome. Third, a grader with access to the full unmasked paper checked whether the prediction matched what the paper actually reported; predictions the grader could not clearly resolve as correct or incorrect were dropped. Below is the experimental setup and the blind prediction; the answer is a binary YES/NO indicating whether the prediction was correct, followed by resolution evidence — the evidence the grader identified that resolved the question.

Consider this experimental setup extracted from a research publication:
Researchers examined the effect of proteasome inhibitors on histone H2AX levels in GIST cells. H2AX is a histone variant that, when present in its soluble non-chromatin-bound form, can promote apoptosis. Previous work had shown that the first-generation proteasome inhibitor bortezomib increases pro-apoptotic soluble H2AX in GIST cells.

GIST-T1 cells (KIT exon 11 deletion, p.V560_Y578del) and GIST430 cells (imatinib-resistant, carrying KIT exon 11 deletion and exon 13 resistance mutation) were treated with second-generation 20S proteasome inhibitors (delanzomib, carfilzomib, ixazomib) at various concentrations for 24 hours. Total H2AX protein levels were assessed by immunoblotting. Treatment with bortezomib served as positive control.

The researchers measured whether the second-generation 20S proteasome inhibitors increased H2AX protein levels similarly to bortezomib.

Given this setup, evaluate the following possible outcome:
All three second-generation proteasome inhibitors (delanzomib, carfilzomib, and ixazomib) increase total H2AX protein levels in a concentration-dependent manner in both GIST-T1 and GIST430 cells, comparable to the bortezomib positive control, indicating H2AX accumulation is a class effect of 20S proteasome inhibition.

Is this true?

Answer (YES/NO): YES